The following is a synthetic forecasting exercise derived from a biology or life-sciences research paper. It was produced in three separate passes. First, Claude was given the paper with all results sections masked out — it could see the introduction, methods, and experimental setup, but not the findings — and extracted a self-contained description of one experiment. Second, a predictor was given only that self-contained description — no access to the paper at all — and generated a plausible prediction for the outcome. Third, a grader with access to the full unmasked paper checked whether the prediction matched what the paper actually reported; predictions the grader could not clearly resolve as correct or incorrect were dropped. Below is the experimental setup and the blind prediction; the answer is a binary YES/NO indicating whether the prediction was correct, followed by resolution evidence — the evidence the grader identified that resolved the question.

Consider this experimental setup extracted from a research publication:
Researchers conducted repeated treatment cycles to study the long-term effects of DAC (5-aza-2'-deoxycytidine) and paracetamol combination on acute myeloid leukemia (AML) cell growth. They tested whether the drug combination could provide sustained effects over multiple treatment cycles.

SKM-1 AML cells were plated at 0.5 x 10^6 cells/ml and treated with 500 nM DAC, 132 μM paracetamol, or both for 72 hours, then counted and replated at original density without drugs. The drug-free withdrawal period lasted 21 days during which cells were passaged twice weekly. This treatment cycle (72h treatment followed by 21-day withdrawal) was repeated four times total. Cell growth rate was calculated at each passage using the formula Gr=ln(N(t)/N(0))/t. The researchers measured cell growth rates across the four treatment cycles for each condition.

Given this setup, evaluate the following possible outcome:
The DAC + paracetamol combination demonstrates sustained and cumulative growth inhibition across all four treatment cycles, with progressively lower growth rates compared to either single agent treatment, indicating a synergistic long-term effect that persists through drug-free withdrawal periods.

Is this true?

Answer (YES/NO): YES